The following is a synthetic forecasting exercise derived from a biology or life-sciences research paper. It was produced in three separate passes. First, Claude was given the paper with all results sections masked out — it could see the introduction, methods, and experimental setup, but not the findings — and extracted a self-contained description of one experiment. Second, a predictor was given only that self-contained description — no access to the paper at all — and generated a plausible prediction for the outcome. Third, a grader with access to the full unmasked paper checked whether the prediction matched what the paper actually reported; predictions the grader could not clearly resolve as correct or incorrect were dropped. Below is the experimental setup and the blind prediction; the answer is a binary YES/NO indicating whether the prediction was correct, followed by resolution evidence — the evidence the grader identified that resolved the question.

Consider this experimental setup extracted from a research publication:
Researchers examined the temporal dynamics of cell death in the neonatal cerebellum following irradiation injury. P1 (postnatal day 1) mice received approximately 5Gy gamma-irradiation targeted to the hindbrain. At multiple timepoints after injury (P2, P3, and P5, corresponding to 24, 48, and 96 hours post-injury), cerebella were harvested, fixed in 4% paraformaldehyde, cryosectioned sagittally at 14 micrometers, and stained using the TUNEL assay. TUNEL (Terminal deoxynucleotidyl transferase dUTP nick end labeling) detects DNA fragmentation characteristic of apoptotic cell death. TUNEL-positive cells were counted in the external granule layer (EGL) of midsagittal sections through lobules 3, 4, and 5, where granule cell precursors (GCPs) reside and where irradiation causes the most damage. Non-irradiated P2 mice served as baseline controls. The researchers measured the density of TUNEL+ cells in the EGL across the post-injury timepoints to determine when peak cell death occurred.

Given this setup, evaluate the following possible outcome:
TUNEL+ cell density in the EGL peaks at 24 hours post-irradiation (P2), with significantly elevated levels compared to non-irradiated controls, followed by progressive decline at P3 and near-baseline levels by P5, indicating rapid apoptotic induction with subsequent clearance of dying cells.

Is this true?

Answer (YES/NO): NO